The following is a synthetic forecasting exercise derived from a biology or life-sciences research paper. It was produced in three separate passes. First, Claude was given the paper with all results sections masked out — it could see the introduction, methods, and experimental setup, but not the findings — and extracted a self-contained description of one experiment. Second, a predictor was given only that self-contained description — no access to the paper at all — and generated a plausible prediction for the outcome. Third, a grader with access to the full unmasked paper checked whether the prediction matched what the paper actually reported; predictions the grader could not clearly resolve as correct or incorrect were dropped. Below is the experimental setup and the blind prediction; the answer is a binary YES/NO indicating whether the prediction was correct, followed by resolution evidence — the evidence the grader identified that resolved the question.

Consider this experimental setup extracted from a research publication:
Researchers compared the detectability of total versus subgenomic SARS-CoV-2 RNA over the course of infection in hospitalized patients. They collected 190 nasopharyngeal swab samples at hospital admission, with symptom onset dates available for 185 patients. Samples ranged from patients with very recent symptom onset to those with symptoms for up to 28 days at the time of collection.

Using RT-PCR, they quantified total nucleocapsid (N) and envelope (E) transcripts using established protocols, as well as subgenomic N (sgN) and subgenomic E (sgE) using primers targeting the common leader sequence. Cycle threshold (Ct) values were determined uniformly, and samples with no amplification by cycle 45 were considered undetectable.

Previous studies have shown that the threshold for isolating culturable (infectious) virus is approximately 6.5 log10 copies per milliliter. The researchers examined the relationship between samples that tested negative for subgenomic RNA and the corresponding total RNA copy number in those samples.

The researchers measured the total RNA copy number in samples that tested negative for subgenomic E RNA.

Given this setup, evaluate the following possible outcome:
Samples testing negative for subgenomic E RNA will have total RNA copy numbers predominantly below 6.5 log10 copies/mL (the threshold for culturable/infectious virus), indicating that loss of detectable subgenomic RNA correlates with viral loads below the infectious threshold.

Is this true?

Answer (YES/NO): YES